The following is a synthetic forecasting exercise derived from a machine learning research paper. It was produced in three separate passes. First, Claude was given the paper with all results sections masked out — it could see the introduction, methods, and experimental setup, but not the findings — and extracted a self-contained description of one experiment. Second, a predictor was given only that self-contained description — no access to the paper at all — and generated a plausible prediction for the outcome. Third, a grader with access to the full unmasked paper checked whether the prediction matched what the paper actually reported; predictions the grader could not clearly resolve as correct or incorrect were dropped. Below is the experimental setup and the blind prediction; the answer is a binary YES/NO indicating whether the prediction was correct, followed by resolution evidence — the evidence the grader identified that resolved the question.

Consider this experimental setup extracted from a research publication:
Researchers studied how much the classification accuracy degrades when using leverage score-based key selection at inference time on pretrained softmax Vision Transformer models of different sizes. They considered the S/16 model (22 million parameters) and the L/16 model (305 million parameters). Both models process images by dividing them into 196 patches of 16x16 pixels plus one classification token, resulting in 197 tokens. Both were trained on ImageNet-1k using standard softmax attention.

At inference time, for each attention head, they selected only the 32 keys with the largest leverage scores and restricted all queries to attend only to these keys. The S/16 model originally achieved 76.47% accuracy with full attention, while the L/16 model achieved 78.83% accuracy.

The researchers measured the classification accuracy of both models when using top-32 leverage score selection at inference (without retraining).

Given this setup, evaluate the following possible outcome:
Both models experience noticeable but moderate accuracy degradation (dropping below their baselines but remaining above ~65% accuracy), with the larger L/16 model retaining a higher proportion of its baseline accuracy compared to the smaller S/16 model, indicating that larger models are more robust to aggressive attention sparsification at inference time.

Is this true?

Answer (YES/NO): NO